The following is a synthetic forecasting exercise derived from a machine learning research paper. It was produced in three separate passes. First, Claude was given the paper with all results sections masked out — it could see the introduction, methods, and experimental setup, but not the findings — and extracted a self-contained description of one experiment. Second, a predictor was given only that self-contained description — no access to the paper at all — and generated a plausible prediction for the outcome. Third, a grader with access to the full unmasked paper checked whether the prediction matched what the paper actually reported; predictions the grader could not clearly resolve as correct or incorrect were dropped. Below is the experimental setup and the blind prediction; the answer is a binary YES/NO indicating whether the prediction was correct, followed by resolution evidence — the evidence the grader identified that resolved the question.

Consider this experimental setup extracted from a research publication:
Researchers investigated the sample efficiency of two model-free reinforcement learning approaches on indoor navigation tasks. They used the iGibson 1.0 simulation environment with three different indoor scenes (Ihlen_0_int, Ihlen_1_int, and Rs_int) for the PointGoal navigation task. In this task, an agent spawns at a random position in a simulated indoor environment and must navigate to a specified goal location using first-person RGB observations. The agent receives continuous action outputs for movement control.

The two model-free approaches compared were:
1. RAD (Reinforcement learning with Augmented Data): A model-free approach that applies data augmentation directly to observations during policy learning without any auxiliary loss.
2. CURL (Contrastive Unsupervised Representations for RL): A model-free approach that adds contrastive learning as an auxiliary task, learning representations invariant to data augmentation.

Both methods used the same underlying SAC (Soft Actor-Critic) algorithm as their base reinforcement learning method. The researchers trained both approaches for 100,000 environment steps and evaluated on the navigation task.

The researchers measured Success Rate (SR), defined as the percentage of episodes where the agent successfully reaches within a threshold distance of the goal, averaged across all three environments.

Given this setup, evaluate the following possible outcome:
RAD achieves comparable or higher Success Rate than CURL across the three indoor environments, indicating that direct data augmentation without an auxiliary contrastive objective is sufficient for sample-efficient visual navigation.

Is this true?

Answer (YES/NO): NO